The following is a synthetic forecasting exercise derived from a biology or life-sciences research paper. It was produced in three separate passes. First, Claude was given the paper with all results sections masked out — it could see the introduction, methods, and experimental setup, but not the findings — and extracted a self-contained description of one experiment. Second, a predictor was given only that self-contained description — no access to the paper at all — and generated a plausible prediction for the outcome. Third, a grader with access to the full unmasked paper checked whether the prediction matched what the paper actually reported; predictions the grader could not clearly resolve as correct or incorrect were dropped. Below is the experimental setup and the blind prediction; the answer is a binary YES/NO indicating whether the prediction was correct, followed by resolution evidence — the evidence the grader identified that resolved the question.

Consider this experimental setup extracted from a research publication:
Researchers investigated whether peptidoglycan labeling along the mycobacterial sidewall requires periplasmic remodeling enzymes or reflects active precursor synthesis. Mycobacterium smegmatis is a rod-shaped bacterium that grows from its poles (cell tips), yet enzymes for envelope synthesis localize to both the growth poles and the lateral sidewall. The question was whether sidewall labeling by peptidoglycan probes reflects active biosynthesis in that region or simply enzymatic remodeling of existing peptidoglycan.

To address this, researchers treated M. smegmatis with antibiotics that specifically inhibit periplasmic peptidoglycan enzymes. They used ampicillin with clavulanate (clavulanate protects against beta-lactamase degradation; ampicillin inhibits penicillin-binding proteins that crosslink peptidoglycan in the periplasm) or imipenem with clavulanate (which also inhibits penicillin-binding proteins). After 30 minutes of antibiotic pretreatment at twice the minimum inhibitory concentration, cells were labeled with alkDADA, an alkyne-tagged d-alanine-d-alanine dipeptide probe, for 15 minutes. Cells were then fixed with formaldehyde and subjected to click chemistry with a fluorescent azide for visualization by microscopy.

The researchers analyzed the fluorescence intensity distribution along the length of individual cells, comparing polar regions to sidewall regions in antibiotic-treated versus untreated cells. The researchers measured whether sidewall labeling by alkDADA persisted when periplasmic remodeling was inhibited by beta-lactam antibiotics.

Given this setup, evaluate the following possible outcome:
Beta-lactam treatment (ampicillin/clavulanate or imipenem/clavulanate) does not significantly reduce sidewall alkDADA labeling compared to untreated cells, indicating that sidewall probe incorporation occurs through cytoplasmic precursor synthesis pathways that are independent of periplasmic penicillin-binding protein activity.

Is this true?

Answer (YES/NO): YES